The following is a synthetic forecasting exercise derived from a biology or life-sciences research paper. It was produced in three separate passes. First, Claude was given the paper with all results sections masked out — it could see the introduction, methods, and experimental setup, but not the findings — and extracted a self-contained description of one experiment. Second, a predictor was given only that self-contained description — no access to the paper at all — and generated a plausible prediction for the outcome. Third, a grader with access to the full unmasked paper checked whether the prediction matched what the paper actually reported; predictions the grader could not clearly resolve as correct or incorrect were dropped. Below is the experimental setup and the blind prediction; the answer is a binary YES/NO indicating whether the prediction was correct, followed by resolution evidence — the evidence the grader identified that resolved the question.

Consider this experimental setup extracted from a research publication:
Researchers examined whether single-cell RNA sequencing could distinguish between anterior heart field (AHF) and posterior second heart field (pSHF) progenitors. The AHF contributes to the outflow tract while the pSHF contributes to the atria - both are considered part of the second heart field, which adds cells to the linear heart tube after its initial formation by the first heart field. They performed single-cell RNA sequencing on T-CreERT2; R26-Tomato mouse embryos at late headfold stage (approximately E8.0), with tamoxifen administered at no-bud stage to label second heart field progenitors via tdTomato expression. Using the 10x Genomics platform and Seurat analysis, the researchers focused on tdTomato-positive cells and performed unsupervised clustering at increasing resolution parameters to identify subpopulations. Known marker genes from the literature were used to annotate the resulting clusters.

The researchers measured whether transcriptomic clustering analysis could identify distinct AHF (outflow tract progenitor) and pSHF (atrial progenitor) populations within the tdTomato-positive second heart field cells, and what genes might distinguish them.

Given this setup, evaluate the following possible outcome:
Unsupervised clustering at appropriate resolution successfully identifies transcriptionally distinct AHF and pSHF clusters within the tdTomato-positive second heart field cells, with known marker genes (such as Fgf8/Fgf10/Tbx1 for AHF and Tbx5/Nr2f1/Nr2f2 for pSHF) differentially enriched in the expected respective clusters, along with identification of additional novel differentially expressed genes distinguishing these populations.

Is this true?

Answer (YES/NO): NO